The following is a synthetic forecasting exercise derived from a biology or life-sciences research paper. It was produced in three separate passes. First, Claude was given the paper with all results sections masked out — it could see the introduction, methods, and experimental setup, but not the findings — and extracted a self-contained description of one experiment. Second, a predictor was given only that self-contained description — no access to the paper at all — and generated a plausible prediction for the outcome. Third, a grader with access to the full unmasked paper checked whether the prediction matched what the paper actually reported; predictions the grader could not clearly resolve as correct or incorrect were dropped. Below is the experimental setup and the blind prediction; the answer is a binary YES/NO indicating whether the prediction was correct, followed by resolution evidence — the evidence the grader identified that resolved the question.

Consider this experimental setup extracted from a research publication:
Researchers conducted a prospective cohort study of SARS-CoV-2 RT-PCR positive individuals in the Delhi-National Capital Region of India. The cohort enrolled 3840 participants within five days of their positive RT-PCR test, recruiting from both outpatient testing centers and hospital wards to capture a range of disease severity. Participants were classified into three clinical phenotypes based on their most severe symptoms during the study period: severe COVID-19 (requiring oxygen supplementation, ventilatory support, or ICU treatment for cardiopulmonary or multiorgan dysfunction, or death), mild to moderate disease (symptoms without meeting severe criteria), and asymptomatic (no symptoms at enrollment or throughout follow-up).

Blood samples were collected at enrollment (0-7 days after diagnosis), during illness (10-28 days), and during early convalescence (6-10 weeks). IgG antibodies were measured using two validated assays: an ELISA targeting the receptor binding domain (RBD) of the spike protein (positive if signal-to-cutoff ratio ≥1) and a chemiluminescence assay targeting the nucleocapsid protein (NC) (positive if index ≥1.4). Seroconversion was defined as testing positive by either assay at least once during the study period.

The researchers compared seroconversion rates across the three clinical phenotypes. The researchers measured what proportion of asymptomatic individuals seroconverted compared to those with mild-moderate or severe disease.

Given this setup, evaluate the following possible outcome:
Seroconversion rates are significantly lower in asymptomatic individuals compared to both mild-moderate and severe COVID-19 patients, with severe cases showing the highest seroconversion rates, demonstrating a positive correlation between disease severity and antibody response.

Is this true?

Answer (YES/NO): YES